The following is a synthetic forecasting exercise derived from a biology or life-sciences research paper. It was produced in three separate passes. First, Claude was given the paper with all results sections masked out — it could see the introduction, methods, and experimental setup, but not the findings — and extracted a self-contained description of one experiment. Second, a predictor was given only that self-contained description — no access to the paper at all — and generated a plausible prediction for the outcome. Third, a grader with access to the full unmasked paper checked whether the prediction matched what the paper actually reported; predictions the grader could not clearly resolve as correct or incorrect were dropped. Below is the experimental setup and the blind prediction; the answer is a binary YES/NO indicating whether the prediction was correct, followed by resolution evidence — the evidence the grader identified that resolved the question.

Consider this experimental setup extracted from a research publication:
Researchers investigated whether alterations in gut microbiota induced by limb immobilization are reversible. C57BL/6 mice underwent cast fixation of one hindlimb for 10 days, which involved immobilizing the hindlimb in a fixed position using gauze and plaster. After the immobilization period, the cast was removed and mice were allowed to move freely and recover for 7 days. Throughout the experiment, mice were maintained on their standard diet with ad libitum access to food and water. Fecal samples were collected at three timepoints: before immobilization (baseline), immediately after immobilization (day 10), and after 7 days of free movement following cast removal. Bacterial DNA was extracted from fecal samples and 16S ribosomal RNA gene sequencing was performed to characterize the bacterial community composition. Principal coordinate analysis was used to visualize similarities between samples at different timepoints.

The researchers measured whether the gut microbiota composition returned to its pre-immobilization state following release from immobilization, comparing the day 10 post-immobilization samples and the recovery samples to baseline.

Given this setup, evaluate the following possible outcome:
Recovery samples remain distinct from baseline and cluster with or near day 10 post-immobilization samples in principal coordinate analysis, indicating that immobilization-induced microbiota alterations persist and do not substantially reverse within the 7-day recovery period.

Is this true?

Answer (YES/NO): NO